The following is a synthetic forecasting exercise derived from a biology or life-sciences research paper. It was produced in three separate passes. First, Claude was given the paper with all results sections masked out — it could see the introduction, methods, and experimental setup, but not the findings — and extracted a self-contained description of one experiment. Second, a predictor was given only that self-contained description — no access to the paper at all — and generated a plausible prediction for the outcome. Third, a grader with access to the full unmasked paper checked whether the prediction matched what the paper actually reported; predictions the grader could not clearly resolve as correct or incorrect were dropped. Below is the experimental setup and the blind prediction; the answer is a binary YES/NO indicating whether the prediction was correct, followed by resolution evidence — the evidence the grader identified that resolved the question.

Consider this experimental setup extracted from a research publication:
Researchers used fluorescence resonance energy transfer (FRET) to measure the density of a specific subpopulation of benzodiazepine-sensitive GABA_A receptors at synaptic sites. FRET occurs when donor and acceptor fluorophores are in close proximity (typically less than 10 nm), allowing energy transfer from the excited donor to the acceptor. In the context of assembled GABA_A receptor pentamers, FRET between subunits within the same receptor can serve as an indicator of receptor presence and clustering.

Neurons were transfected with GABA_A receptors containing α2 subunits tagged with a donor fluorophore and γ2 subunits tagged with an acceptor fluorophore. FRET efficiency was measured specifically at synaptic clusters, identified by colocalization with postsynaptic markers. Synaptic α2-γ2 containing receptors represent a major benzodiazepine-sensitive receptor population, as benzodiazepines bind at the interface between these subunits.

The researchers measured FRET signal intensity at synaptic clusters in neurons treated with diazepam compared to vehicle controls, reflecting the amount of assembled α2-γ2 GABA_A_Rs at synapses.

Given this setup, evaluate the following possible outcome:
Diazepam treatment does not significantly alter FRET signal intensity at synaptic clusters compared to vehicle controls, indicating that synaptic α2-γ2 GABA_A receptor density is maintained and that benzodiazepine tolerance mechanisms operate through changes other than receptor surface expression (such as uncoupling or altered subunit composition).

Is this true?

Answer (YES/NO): NO